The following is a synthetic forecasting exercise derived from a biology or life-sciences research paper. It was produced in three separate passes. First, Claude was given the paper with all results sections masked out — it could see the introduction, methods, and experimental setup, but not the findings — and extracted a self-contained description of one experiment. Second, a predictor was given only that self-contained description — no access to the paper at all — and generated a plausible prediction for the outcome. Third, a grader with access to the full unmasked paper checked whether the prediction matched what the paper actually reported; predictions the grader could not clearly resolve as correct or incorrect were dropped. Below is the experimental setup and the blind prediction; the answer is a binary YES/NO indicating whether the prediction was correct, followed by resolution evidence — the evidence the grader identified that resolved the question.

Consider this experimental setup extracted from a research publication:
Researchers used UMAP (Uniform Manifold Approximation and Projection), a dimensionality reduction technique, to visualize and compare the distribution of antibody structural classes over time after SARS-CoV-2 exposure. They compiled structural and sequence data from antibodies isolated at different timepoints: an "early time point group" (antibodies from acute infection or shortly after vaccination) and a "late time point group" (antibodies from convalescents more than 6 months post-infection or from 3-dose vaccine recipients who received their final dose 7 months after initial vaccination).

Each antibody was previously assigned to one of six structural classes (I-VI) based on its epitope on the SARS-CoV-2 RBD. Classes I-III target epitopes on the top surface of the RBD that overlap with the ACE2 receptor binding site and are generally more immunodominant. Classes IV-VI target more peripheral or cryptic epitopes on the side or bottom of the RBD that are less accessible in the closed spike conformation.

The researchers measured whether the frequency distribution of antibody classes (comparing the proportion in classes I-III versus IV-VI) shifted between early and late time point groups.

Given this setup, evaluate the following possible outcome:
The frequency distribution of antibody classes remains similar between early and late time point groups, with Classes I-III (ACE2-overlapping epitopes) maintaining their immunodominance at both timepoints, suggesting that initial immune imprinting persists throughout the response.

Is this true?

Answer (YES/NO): NO